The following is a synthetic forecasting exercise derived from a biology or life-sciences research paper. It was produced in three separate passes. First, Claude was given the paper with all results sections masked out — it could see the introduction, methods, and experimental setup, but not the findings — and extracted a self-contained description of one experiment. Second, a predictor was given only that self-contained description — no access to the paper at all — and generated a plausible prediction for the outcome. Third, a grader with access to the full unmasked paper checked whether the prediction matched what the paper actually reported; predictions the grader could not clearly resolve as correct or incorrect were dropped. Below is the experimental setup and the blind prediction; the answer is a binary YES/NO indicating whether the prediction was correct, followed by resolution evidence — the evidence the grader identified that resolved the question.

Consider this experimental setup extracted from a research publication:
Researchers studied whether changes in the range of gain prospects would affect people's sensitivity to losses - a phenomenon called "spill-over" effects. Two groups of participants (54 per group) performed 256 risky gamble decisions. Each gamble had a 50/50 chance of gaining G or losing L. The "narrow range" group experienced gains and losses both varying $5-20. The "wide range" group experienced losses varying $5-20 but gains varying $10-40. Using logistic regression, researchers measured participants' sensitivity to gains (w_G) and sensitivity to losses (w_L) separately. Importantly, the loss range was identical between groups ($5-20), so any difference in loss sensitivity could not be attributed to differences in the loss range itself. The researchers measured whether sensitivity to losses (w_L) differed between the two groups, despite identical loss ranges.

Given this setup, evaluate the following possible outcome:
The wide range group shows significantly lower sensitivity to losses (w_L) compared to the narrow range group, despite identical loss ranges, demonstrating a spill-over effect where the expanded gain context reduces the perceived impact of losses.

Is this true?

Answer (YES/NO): YES